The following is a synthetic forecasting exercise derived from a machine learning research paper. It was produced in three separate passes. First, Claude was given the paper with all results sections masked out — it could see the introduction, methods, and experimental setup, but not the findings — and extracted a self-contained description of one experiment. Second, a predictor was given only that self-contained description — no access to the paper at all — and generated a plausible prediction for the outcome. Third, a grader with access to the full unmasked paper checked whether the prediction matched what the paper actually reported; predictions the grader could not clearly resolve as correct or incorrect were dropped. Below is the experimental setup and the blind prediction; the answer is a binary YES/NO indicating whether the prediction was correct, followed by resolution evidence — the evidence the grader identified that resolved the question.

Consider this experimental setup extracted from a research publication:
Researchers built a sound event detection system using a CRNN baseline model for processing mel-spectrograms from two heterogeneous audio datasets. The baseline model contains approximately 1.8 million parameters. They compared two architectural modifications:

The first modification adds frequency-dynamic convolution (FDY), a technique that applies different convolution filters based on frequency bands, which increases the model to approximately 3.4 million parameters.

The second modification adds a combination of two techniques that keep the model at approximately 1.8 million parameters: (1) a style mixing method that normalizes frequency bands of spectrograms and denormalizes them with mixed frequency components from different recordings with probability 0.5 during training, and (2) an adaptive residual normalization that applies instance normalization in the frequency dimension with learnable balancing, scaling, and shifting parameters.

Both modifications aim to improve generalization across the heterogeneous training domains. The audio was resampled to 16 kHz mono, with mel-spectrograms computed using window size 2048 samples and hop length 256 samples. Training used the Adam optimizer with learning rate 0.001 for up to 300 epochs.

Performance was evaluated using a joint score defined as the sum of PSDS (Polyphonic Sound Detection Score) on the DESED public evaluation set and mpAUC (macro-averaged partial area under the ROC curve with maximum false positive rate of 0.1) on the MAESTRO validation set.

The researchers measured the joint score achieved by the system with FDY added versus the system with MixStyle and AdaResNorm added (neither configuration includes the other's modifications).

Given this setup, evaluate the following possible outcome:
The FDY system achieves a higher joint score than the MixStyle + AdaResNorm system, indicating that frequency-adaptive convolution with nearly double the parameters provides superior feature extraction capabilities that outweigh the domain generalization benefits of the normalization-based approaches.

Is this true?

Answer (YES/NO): YES